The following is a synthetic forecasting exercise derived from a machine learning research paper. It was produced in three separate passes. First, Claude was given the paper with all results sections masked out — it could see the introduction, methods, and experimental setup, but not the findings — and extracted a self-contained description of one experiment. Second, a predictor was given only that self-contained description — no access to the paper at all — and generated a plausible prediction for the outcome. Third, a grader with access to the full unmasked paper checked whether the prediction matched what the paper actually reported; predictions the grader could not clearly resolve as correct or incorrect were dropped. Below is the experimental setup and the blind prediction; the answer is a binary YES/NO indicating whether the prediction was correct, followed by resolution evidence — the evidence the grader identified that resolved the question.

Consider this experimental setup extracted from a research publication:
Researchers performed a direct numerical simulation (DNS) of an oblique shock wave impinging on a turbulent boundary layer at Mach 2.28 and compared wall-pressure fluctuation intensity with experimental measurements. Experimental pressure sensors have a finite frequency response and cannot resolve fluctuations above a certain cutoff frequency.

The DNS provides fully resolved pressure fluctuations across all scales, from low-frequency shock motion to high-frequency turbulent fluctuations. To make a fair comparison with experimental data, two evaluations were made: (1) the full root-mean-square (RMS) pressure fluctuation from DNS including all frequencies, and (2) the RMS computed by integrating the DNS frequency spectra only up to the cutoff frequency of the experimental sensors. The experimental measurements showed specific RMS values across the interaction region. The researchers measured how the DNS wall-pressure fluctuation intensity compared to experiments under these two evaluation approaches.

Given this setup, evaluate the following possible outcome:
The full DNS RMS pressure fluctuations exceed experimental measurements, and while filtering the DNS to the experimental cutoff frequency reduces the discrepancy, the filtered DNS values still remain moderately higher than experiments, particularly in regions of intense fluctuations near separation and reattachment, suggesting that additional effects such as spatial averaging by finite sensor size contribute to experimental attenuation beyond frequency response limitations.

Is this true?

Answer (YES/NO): NO